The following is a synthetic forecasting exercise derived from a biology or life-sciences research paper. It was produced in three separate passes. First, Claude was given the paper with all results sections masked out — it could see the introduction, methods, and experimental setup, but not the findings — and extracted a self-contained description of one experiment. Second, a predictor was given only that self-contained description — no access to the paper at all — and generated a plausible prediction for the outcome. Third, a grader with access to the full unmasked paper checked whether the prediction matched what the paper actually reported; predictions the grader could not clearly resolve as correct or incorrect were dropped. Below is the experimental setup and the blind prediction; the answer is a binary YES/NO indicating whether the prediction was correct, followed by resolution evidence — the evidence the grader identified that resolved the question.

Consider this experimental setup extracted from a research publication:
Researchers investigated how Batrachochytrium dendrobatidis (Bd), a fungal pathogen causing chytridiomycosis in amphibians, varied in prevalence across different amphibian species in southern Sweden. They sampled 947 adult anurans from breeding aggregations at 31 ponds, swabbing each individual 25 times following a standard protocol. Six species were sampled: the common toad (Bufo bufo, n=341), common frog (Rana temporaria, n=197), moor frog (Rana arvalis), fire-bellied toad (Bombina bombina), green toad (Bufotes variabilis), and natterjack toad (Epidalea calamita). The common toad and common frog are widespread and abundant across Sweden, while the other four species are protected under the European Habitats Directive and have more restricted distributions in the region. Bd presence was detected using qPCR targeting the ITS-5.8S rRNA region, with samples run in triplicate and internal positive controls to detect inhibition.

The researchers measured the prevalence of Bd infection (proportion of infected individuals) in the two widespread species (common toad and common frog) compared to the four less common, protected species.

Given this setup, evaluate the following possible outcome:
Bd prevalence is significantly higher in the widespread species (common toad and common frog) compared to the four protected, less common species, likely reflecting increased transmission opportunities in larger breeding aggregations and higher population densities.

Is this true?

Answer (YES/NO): NO